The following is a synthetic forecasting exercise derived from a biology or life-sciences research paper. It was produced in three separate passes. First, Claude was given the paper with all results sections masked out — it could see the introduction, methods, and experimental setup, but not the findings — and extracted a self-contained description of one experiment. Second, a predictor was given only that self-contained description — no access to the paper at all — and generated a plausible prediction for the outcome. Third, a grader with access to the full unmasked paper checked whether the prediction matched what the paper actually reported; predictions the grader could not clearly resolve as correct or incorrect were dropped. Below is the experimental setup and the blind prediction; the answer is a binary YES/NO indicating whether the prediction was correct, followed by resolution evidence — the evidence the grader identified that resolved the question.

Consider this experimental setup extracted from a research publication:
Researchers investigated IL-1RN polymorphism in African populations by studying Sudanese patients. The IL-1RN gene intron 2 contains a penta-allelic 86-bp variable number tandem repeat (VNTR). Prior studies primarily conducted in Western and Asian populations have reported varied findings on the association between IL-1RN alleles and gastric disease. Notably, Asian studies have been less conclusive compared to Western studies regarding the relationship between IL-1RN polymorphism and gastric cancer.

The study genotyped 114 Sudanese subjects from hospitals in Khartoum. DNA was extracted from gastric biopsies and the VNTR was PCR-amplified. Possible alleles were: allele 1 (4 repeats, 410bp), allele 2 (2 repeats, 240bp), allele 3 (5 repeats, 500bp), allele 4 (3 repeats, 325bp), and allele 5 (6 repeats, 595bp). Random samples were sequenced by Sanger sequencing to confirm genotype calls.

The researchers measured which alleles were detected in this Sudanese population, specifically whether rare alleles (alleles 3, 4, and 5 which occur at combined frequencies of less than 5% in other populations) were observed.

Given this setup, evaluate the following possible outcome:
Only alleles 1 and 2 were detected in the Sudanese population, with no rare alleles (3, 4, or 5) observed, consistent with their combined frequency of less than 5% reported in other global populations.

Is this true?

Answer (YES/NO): NO